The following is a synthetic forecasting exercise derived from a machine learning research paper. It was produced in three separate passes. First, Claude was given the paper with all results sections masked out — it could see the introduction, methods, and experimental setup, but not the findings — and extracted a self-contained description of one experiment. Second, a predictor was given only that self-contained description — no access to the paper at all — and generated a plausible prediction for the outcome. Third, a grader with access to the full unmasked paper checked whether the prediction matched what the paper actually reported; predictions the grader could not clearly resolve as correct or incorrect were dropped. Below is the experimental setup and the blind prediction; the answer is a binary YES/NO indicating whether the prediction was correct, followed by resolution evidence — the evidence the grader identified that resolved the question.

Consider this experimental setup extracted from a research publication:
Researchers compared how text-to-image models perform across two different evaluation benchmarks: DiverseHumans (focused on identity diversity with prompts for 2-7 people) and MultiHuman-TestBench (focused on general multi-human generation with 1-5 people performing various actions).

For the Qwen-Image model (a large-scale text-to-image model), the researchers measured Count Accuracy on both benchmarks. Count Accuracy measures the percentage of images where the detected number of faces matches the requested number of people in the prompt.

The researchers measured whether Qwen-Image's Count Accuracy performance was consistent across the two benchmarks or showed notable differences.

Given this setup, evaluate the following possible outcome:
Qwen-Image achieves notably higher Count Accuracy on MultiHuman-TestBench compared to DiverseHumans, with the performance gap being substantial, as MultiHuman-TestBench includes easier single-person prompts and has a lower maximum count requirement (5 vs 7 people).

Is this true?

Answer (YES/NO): NO